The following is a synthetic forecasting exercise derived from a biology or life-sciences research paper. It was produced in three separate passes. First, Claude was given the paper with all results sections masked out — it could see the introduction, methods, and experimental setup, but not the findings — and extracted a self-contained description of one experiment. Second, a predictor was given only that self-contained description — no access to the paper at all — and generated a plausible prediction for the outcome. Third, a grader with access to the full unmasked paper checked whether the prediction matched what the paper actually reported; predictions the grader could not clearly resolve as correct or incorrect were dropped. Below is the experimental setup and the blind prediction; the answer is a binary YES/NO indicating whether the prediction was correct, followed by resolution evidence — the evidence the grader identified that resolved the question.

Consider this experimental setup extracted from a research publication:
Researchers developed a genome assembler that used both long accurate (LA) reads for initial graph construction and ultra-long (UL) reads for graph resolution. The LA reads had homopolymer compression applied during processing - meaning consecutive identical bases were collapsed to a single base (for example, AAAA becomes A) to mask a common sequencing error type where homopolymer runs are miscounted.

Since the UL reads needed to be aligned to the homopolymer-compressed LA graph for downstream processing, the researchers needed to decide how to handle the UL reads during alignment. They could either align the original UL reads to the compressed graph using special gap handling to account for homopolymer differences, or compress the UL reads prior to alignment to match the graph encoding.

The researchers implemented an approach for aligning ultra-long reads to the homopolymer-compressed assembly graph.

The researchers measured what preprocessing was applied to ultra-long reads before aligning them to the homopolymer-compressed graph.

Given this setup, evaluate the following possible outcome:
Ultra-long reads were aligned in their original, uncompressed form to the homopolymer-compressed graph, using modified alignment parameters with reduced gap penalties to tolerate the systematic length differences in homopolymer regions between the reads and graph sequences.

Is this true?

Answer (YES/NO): NO